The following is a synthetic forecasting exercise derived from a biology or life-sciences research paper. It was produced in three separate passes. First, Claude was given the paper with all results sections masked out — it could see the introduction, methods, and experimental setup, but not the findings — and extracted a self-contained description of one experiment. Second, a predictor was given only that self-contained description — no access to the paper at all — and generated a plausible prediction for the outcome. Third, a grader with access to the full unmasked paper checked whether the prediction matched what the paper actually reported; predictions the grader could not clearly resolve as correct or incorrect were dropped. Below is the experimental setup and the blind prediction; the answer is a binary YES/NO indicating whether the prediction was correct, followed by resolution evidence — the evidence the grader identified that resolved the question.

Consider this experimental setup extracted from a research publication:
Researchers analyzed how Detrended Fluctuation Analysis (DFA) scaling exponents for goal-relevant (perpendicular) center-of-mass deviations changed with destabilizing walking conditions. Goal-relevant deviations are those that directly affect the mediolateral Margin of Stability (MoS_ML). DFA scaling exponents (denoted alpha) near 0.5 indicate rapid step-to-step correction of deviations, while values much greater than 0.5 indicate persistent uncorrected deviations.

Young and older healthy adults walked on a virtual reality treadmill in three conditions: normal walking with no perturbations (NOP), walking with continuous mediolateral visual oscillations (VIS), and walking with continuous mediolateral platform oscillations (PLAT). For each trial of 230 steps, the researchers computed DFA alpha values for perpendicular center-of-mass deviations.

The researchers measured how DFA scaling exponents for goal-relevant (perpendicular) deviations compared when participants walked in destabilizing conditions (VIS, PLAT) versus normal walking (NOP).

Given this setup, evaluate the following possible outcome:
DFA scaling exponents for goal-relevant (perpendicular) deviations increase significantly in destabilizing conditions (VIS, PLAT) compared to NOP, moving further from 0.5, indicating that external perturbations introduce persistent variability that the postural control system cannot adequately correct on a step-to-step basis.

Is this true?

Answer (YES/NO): NO